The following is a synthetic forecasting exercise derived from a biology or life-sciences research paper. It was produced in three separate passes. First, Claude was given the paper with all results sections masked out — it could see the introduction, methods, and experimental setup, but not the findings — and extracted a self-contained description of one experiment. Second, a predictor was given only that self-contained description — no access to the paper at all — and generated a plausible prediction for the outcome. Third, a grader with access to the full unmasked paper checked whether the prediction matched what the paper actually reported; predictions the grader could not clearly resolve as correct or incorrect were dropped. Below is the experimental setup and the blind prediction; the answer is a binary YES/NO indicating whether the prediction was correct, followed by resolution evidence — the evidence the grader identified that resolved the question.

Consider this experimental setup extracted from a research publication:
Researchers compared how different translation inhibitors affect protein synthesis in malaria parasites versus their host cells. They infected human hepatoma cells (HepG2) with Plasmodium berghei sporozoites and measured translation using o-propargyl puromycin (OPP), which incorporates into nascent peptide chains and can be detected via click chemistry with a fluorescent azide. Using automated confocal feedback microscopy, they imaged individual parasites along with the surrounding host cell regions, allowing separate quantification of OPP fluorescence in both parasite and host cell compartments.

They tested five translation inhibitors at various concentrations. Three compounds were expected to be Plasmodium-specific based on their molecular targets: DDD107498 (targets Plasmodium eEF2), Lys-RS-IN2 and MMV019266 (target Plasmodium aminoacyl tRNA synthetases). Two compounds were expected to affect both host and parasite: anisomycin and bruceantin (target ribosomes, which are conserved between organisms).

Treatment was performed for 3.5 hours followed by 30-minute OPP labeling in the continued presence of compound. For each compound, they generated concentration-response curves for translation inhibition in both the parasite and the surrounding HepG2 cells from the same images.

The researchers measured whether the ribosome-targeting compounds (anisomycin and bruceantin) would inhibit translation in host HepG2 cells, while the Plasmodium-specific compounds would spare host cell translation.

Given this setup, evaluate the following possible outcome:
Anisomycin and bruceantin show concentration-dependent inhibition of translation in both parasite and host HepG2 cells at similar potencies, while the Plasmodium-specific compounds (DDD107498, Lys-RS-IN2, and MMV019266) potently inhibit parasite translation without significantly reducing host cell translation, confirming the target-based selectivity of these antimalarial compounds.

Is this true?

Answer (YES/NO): NO